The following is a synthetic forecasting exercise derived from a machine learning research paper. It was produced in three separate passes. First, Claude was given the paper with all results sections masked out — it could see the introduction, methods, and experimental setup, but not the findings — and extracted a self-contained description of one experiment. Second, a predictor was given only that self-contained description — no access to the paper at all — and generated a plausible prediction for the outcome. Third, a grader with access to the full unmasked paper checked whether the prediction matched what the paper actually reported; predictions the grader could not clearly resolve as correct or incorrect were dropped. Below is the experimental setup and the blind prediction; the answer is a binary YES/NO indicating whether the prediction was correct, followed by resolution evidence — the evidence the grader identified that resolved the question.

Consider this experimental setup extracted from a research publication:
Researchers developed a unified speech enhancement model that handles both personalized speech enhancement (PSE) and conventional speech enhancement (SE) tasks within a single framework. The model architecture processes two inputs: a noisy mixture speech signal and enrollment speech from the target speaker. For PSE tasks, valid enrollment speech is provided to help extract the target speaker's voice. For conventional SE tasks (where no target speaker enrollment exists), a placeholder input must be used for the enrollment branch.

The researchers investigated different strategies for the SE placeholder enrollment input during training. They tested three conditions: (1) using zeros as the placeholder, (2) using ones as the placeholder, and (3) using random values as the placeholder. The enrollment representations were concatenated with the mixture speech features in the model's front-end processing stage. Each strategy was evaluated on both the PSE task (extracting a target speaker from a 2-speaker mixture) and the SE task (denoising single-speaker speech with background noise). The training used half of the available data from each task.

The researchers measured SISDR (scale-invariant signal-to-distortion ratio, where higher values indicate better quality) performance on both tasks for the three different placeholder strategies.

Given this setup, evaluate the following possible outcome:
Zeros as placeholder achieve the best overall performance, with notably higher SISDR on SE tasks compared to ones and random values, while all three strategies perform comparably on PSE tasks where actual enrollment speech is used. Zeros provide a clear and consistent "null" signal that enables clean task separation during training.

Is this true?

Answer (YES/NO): NO